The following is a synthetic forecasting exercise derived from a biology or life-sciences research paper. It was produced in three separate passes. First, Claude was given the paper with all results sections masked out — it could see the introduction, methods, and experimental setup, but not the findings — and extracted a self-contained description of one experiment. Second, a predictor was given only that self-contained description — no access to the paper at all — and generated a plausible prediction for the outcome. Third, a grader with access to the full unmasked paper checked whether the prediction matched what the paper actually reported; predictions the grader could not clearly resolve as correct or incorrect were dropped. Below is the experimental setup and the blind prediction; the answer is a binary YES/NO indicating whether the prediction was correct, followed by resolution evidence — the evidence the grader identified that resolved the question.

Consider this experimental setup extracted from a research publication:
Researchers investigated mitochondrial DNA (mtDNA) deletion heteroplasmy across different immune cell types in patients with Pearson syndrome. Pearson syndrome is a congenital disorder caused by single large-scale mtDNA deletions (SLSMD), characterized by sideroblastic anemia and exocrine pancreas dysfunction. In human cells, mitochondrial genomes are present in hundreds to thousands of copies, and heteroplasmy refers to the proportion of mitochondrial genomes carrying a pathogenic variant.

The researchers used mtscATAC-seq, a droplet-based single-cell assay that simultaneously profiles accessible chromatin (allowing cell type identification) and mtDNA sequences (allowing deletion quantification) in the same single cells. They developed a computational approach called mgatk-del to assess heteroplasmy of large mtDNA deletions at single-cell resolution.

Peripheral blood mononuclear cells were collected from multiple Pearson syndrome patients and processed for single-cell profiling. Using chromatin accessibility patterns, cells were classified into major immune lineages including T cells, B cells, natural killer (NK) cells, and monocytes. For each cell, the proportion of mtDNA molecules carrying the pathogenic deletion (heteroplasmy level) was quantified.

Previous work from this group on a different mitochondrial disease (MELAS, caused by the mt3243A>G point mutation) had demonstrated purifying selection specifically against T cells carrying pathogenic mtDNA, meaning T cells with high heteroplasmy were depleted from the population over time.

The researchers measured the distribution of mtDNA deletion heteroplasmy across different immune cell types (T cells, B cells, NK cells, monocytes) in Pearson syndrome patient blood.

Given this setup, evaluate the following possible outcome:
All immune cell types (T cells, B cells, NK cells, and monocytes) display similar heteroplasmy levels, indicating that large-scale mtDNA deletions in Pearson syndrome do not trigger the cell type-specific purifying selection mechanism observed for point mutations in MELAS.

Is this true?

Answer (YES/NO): NO